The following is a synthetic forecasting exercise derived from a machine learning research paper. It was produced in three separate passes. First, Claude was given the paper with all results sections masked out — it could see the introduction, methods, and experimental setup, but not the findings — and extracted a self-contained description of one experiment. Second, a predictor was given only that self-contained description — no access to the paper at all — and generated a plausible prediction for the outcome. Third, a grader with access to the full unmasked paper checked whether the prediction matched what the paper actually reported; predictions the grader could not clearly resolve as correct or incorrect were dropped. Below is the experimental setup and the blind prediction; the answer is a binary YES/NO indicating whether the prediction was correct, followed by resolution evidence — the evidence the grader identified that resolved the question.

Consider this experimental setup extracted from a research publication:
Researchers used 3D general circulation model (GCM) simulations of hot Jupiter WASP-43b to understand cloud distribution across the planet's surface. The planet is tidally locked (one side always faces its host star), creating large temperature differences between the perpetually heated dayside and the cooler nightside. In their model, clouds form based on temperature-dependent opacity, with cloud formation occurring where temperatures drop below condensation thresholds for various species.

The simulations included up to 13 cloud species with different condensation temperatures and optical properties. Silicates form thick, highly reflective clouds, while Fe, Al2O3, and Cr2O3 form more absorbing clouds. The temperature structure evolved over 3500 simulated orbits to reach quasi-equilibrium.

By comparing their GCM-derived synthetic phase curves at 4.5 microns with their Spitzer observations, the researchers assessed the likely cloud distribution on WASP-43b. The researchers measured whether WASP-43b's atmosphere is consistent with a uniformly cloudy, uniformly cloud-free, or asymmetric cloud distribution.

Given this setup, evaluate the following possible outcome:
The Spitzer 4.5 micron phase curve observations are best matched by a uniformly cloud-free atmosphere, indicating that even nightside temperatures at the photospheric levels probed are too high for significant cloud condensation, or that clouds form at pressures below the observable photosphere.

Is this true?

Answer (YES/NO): NO